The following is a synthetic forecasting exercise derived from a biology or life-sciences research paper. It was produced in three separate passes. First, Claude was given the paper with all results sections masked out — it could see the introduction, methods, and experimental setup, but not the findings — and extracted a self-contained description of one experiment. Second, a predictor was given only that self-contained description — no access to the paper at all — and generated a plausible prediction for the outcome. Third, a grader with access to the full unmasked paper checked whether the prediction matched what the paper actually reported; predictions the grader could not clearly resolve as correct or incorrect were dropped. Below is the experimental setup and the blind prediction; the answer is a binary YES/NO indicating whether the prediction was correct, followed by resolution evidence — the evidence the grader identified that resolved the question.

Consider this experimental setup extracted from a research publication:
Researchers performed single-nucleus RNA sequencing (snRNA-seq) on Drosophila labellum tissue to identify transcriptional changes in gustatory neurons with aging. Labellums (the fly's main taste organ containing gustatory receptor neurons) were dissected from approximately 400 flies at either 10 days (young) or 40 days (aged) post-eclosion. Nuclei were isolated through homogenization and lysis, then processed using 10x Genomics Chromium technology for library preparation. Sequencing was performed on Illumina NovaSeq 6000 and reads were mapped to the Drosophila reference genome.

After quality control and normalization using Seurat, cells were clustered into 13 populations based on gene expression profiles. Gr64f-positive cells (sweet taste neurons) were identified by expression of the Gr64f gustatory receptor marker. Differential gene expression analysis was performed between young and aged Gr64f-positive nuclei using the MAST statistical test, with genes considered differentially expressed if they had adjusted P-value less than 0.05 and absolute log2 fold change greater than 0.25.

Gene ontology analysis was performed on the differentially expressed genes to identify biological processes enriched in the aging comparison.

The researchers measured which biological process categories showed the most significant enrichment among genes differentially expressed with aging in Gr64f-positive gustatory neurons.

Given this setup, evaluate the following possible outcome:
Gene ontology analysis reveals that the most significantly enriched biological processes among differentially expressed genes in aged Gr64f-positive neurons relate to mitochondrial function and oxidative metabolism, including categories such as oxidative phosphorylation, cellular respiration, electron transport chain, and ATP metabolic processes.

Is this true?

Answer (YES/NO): NO